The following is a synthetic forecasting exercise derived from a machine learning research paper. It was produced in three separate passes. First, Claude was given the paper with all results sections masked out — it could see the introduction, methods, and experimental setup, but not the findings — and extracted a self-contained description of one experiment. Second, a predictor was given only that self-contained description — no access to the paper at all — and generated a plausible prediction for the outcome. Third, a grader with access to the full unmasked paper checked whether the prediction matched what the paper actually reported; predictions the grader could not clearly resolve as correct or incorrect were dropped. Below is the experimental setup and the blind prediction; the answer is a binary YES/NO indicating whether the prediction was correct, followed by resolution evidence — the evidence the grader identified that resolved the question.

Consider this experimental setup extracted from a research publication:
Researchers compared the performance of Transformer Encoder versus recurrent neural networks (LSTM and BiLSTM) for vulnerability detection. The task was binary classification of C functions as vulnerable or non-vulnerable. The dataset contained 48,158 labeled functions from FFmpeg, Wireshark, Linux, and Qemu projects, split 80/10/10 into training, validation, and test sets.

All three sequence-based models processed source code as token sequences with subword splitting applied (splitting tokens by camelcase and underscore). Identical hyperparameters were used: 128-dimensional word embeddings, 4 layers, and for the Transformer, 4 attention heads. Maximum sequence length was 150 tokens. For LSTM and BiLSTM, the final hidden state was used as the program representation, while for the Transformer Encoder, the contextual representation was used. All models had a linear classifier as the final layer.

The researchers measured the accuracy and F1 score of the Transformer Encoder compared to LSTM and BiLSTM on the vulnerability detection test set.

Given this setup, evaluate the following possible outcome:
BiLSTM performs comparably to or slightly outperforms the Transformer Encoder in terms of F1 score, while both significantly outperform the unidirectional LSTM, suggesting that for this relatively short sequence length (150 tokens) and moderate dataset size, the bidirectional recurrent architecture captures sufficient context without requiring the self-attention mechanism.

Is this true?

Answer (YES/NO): NO